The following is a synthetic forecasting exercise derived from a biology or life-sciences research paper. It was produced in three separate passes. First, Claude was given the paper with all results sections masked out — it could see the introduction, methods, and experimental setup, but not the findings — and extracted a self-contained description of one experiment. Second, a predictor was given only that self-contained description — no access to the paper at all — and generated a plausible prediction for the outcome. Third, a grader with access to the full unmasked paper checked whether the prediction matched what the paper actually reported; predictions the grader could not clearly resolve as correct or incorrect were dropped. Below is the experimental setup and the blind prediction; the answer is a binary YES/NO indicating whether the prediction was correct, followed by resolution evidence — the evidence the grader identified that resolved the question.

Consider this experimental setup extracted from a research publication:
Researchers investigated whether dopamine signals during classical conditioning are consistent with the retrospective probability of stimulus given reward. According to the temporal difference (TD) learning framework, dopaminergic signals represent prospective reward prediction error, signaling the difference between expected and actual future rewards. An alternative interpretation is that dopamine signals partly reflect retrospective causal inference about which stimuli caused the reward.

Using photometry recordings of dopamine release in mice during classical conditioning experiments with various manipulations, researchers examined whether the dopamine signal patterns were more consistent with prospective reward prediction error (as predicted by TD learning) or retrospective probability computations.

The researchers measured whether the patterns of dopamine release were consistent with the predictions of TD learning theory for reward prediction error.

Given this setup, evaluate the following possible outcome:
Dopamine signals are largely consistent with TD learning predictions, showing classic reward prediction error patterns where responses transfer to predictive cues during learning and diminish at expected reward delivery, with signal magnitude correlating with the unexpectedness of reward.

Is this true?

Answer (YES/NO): NO